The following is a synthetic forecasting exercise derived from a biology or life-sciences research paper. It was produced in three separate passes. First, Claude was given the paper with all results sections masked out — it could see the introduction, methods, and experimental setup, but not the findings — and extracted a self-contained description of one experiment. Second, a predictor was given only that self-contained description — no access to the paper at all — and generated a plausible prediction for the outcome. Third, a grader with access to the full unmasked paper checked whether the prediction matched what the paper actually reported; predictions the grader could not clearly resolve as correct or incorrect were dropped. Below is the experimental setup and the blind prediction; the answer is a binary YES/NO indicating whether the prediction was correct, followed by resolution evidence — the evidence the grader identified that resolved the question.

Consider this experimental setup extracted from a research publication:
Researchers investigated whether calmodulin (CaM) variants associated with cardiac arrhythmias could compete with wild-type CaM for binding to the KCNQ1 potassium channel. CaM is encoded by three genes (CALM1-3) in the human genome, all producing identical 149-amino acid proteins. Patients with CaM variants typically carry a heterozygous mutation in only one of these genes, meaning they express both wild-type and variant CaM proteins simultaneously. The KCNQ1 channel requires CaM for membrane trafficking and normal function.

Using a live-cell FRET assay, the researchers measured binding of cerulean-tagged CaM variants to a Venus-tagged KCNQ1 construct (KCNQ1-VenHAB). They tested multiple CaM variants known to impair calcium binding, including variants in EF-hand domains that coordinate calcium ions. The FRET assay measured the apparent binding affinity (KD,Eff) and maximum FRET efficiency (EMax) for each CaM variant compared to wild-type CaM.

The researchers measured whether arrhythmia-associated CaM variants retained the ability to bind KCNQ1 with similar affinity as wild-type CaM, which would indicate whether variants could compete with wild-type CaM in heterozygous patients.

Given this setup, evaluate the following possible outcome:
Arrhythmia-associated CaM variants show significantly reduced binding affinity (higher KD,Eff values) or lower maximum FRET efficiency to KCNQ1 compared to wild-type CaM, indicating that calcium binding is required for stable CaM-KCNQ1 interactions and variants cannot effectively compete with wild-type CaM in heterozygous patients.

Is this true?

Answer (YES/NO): NO